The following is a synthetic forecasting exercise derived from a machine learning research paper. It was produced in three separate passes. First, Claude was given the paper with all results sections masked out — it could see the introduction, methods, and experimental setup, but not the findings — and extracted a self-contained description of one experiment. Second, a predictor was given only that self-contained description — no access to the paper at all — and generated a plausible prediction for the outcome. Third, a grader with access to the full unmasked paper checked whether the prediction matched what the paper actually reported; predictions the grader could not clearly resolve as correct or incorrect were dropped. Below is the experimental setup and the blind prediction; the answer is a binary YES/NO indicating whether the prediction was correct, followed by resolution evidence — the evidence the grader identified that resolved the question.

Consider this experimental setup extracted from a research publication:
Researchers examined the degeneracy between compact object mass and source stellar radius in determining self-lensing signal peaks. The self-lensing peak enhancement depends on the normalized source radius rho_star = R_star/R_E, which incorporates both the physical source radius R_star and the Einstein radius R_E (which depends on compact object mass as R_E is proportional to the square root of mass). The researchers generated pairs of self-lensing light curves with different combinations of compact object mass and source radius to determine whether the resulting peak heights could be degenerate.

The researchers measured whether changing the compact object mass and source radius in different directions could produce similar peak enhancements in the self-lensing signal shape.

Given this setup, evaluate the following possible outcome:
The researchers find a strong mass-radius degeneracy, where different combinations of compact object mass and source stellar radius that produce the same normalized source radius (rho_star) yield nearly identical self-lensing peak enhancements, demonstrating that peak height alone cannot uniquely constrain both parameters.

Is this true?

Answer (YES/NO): YES